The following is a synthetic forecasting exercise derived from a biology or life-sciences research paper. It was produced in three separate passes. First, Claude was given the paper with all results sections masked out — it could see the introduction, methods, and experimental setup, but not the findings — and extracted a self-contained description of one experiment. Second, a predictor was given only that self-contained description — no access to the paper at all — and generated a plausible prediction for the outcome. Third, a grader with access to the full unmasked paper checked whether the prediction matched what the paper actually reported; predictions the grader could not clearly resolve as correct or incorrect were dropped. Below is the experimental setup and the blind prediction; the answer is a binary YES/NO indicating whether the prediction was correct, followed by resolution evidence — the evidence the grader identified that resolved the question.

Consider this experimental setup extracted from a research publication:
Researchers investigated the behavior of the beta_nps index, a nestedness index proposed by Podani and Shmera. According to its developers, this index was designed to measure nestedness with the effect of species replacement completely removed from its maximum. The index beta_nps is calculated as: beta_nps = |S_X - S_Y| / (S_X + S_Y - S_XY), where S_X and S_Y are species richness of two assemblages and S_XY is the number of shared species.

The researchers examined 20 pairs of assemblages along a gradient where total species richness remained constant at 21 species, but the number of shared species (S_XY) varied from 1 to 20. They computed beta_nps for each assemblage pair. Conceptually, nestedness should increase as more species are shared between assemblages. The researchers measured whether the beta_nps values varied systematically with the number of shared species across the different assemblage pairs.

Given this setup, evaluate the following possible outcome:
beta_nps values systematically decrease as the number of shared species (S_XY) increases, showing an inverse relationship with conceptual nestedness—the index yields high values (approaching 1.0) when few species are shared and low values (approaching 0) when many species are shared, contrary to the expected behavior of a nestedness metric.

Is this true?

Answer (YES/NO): NO